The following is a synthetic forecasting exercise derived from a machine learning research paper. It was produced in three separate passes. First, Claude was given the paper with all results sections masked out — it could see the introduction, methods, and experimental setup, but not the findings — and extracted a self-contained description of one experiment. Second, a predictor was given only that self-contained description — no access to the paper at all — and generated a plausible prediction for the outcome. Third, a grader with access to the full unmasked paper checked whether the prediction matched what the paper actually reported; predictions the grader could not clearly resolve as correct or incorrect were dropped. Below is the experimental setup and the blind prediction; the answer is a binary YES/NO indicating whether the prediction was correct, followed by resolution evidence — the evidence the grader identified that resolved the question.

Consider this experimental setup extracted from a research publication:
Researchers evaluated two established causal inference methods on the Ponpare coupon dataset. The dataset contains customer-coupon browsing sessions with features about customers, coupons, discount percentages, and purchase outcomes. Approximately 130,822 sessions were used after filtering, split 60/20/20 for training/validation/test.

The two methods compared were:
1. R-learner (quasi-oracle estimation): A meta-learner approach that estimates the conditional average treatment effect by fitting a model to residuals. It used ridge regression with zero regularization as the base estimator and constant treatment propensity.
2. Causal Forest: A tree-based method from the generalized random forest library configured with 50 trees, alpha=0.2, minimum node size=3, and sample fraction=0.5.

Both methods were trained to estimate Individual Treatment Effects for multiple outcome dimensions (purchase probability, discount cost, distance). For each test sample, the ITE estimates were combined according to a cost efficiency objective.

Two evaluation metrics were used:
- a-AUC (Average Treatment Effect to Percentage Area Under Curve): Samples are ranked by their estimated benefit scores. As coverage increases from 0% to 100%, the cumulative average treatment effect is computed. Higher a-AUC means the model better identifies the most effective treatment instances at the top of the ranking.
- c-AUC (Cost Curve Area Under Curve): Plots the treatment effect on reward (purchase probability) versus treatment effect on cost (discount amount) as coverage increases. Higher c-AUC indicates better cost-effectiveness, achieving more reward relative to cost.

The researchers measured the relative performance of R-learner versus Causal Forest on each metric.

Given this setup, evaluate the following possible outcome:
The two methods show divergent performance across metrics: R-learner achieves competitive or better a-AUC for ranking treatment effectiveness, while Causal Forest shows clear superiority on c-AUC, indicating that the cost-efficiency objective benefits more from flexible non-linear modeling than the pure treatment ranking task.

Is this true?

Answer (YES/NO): NO